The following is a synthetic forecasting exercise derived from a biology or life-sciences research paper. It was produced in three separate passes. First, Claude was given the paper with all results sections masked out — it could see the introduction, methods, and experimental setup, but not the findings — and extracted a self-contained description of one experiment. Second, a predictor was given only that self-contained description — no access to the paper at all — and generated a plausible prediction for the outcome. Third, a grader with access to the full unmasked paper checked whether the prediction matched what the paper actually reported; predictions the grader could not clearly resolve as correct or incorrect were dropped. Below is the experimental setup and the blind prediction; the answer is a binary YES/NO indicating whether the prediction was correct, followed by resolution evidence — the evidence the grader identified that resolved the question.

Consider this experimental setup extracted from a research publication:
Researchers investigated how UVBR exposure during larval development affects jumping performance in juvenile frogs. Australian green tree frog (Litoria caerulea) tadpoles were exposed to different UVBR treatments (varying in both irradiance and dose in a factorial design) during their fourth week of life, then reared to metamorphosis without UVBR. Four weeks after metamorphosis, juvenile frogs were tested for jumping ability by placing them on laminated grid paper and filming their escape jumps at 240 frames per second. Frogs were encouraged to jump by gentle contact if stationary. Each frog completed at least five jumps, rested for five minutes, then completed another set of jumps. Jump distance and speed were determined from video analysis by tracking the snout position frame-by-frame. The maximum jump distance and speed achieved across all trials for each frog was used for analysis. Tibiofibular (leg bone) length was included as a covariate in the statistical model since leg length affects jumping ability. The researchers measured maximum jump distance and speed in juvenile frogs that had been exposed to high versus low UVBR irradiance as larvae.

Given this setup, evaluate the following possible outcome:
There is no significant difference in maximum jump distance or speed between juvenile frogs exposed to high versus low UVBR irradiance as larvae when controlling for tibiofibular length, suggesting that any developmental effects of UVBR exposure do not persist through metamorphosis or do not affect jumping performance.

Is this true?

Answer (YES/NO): YES